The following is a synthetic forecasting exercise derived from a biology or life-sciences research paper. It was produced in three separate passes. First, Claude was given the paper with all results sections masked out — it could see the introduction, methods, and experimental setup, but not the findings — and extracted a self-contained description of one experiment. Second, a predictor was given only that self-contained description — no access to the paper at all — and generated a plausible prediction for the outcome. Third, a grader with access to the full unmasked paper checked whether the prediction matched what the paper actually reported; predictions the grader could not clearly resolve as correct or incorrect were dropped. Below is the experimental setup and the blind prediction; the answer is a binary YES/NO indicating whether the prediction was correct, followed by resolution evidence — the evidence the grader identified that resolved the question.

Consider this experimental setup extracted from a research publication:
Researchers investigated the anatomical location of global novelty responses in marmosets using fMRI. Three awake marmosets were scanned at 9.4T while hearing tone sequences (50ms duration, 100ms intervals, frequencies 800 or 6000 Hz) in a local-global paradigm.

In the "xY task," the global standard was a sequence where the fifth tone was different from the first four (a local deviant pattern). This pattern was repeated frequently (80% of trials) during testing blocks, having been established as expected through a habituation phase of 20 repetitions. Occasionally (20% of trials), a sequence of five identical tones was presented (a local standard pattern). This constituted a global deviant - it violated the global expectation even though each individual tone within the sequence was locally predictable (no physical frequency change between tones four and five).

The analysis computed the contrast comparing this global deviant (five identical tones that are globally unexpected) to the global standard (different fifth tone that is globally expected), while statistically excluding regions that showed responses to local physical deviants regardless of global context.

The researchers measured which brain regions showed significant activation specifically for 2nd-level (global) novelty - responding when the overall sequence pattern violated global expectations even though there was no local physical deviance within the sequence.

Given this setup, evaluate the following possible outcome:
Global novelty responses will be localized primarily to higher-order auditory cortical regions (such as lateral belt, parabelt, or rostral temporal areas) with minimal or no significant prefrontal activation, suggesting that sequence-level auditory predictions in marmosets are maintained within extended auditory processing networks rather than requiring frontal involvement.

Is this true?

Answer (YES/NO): NO